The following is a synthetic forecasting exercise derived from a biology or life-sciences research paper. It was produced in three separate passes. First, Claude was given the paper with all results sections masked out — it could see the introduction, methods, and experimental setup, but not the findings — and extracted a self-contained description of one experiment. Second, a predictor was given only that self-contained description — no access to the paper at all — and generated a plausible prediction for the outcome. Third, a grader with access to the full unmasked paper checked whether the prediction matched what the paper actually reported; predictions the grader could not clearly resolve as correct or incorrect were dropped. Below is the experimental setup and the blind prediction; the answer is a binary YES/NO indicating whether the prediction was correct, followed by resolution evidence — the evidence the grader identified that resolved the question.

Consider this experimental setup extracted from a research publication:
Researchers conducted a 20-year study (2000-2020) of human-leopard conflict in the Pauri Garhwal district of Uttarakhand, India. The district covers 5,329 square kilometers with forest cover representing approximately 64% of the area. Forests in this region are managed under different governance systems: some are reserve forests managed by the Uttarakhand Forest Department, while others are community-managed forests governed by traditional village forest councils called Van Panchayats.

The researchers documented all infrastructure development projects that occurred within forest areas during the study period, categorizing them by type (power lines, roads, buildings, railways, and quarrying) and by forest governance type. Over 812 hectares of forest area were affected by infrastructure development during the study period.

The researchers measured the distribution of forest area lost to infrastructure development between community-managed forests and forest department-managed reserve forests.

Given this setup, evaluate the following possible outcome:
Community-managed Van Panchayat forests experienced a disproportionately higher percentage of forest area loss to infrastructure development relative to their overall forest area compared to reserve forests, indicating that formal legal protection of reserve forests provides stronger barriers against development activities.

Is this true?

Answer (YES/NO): YES